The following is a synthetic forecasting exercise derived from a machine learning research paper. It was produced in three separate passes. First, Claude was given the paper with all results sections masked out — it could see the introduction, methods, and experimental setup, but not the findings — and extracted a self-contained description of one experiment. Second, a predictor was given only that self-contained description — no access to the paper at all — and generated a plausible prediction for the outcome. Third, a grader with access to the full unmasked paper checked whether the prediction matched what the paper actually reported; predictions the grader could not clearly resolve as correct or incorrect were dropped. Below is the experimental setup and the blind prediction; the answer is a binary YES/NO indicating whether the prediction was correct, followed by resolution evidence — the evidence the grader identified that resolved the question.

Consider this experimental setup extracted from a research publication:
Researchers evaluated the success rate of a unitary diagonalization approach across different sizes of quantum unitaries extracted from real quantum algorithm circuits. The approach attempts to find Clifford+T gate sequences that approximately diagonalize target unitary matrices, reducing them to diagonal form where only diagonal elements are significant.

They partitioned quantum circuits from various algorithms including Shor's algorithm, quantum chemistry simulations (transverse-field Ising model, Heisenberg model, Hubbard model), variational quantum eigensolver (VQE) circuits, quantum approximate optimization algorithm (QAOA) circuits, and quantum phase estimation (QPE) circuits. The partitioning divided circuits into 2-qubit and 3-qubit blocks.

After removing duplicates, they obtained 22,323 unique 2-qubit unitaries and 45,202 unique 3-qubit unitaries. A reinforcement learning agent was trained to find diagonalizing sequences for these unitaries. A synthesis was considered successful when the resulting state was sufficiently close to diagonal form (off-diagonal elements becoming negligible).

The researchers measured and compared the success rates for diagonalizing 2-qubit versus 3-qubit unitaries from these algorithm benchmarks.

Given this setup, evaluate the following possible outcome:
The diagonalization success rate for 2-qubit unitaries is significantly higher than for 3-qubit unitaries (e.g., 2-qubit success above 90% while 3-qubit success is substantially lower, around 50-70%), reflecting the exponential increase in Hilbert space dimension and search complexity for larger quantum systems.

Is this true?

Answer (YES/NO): NO